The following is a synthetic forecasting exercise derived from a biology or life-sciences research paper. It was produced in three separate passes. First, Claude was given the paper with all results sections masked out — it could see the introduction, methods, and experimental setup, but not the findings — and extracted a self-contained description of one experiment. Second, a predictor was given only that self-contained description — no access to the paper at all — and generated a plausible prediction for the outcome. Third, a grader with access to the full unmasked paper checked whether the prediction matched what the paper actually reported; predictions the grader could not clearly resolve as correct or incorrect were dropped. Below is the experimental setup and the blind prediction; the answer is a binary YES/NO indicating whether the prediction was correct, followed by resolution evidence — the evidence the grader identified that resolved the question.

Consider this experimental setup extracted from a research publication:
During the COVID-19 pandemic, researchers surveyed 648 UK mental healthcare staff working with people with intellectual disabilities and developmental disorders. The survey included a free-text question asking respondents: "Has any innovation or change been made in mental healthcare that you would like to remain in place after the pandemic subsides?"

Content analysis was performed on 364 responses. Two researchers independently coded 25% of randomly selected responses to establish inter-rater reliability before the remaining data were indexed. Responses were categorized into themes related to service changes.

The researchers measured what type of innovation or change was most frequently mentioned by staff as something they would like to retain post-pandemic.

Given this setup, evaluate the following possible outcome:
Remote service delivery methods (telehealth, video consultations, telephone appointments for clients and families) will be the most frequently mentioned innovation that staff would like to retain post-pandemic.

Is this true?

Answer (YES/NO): YES